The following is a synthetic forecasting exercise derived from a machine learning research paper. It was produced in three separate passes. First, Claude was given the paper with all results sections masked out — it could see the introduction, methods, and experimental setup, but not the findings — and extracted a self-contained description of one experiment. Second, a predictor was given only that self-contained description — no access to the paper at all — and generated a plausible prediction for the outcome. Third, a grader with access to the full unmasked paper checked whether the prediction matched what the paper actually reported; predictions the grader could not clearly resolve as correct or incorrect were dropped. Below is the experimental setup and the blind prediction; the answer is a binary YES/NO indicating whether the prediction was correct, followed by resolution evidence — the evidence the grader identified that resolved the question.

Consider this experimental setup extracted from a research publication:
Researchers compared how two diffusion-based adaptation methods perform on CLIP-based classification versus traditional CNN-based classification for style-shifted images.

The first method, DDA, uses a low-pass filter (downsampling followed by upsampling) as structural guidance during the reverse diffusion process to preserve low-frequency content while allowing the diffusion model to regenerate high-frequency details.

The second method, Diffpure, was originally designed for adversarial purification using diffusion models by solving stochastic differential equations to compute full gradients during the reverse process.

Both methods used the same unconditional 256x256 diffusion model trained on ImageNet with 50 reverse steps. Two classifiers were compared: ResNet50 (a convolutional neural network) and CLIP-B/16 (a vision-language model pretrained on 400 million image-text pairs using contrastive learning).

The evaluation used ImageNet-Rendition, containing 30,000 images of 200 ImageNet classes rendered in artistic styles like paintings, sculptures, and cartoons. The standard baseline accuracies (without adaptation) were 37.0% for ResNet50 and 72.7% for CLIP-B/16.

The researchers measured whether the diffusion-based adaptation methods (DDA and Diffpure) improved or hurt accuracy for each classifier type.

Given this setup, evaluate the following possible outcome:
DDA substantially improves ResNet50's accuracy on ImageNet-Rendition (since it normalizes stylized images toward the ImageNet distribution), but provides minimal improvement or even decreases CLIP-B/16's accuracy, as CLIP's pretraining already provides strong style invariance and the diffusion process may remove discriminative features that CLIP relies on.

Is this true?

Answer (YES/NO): YES